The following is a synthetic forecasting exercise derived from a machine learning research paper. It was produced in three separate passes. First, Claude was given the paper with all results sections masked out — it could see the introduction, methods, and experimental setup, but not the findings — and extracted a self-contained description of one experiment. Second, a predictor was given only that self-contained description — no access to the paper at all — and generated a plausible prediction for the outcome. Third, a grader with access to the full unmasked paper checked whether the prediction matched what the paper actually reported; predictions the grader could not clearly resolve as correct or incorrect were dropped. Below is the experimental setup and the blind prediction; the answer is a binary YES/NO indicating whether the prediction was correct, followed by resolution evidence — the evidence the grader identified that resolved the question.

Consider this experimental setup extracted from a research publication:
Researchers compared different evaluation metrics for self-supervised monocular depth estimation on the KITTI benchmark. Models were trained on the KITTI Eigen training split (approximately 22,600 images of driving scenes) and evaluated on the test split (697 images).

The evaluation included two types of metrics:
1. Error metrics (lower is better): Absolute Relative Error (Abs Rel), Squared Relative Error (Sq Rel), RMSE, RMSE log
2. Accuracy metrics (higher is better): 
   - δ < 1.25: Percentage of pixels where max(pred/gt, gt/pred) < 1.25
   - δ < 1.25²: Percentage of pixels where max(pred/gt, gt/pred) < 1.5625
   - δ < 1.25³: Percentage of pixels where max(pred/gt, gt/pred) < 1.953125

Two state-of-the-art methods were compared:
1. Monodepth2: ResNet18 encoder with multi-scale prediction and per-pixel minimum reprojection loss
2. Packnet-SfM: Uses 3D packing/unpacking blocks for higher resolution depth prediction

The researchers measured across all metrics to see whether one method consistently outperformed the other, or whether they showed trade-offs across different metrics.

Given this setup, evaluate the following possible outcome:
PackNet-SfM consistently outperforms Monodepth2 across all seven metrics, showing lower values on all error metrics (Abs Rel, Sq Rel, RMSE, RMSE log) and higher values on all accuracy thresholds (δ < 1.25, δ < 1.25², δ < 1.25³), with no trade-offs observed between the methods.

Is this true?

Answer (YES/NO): NO